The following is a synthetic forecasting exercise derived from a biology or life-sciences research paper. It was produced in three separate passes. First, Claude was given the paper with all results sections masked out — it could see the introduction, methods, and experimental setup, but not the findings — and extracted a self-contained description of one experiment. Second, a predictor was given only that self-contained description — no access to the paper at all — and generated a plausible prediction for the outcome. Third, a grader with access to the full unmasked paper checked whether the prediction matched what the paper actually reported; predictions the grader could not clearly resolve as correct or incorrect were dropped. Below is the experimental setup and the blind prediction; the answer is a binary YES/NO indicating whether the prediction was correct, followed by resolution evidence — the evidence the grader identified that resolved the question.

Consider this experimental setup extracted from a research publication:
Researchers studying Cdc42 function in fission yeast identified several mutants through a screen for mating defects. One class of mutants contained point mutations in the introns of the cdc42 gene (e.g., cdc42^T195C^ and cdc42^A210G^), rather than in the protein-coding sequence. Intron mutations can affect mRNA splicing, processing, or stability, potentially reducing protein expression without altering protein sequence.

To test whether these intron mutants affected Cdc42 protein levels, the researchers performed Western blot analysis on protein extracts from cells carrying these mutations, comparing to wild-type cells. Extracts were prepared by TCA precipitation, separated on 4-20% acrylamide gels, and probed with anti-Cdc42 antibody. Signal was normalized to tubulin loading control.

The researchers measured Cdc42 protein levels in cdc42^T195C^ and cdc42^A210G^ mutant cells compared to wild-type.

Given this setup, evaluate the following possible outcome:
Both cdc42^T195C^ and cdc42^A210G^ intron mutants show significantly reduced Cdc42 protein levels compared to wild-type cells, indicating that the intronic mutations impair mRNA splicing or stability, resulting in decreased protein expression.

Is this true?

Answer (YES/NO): YES